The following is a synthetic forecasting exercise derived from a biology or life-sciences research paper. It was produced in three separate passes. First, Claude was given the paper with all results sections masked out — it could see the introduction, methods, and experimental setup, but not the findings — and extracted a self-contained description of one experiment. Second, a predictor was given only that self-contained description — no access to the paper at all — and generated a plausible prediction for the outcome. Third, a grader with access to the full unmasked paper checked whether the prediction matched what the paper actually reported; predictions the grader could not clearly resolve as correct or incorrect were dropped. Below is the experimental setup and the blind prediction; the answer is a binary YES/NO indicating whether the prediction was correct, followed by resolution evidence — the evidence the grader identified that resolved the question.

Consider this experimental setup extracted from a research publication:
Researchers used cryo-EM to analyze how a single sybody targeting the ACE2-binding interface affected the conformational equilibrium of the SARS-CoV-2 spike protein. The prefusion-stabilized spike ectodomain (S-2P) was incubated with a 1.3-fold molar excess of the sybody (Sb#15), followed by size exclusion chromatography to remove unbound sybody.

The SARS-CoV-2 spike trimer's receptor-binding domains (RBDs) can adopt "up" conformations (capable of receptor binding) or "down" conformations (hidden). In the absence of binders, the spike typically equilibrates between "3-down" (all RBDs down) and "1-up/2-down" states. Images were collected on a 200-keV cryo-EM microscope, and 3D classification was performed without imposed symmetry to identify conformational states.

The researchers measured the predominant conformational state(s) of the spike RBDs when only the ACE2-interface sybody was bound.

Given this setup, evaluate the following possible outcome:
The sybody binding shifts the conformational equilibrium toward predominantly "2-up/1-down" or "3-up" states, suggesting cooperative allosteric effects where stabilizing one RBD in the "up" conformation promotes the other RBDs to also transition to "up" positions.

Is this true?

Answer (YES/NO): NO